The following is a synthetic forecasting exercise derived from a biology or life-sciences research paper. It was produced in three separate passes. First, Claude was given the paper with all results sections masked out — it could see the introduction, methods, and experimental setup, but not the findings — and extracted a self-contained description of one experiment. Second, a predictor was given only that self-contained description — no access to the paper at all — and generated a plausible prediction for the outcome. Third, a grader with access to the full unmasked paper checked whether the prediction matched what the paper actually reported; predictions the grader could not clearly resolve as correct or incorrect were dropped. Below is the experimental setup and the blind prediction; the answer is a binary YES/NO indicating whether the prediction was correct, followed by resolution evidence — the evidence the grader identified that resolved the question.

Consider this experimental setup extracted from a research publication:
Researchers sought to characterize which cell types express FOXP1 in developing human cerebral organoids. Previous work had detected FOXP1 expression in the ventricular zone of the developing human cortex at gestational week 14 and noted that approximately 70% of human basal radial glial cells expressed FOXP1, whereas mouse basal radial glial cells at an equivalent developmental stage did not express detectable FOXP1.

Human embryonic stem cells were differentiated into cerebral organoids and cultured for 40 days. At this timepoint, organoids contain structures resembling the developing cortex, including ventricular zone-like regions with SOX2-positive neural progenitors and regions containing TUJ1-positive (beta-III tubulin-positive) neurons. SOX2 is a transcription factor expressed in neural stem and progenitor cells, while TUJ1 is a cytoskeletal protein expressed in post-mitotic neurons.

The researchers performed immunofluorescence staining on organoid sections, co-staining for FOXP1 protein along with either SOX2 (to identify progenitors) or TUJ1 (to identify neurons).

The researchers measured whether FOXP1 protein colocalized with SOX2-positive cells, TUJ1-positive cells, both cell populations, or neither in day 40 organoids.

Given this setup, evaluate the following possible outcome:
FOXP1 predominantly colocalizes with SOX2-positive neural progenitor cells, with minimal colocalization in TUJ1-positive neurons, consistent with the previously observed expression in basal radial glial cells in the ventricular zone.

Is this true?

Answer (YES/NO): NO